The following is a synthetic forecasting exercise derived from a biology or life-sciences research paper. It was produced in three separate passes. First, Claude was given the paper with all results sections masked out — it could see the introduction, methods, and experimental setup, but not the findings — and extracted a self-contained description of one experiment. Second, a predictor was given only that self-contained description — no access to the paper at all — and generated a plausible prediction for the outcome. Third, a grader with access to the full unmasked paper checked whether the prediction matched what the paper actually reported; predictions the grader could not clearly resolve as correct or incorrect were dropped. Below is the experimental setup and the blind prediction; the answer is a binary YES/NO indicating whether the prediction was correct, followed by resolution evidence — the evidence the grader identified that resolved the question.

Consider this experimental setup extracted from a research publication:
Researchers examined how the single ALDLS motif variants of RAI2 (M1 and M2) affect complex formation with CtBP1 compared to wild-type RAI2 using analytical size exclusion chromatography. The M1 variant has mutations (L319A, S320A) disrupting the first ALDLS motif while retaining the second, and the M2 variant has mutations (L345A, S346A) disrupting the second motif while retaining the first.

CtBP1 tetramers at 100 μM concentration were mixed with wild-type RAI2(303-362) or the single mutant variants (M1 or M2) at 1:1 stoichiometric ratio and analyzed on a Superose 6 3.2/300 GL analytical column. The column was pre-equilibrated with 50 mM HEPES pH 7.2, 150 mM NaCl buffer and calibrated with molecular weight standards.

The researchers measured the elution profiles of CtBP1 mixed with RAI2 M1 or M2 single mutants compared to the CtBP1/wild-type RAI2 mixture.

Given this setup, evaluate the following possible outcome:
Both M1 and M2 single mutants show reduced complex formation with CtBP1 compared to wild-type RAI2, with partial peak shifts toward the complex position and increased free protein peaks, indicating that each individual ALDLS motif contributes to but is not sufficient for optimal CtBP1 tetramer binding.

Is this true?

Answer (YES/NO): NO